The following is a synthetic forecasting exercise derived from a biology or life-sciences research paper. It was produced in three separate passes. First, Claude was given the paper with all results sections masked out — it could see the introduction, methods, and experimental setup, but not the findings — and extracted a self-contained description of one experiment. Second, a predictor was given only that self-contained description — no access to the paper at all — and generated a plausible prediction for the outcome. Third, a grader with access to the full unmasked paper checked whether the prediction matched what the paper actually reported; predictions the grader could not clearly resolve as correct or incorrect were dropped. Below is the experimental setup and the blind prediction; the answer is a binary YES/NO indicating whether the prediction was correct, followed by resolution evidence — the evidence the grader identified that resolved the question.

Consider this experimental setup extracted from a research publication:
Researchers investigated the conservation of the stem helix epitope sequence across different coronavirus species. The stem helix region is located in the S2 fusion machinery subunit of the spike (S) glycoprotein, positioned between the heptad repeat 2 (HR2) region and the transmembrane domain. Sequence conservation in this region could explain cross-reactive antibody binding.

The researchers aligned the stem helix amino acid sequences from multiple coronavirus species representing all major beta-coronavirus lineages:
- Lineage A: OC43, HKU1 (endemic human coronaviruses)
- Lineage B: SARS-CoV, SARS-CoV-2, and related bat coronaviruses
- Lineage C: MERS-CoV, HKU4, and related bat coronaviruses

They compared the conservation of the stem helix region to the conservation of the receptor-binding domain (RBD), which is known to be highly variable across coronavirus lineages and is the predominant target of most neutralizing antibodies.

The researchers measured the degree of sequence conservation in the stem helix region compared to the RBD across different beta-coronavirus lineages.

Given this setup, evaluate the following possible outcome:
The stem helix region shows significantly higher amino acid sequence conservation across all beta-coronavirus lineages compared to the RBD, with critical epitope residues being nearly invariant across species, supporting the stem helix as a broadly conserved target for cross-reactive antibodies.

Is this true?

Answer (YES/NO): YES